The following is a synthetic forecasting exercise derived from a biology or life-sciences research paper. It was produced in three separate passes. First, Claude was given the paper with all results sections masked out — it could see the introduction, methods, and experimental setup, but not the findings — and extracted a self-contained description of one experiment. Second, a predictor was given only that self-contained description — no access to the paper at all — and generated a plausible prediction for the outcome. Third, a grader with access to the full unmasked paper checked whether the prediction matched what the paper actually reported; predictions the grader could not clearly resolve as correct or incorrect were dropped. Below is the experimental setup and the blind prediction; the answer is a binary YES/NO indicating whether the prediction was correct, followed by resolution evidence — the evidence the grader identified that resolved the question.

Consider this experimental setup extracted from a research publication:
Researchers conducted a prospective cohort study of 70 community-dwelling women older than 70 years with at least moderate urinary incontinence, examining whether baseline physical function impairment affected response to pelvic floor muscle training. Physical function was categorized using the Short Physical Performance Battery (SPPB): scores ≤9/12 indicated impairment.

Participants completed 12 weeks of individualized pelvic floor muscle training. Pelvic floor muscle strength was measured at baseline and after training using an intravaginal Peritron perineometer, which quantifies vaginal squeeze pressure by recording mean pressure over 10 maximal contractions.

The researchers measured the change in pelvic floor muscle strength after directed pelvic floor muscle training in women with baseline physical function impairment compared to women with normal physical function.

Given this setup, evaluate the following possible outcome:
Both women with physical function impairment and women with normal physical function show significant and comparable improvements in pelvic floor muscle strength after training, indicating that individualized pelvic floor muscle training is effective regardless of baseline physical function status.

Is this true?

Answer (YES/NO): NO